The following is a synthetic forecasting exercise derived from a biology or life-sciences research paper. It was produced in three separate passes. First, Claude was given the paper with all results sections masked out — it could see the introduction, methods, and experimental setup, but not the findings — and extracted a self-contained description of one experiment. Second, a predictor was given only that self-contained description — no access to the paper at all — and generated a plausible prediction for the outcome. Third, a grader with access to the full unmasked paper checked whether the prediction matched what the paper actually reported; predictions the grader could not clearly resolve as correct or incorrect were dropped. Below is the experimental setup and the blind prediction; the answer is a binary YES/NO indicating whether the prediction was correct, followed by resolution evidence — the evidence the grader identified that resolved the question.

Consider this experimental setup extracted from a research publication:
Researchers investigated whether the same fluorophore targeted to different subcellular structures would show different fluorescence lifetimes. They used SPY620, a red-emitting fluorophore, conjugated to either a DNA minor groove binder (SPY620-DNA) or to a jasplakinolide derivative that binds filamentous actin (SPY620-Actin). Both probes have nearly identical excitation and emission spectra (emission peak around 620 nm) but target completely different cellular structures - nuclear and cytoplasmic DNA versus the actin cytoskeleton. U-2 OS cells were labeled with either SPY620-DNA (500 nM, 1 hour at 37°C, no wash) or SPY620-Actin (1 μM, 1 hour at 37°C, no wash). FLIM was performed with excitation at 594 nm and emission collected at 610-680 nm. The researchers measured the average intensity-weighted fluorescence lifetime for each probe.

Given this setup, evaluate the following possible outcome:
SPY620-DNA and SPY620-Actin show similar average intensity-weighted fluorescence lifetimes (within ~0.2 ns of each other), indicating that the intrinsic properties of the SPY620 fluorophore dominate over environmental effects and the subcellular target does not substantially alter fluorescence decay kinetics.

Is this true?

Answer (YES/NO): NO